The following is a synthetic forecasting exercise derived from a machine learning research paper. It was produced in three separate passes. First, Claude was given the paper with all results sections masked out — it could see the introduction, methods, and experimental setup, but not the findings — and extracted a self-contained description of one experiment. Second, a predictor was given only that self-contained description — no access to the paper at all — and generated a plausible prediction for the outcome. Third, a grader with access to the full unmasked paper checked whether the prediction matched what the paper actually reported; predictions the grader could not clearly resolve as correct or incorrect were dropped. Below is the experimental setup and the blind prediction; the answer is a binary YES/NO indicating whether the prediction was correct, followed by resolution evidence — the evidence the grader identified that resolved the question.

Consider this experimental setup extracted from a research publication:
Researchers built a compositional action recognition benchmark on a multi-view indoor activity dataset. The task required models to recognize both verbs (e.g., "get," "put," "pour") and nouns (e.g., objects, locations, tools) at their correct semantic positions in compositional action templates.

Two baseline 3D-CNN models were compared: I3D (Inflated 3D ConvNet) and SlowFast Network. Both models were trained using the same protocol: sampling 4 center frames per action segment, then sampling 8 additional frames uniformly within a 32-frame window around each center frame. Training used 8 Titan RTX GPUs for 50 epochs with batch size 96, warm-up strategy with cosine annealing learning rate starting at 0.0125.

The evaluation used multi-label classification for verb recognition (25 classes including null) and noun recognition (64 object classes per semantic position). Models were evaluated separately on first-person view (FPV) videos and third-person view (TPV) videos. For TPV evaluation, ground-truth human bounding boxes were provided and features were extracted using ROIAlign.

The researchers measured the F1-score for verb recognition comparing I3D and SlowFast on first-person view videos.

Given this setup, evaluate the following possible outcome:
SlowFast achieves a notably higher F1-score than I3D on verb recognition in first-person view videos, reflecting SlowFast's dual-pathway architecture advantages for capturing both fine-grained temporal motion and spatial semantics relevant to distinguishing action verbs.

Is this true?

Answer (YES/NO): YES